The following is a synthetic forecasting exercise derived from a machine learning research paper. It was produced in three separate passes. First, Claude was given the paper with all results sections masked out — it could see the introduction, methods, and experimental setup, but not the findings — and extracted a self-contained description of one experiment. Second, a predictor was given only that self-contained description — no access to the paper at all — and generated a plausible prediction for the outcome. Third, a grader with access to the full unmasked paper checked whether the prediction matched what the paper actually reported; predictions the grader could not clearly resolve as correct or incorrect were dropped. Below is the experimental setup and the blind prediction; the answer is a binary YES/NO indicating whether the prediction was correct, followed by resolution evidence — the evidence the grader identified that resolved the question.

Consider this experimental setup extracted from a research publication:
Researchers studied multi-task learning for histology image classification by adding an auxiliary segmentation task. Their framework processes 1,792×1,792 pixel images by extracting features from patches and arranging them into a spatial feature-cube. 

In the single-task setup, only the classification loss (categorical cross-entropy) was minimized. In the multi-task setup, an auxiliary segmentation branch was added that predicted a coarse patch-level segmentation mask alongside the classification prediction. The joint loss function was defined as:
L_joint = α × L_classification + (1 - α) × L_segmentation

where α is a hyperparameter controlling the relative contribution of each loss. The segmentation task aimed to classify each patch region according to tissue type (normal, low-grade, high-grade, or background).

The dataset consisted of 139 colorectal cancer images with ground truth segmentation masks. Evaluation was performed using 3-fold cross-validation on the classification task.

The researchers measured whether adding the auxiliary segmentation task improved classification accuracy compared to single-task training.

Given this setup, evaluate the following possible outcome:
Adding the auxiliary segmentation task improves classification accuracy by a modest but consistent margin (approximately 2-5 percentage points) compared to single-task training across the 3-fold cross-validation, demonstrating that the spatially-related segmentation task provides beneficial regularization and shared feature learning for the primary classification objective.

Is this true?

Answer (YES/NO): NO